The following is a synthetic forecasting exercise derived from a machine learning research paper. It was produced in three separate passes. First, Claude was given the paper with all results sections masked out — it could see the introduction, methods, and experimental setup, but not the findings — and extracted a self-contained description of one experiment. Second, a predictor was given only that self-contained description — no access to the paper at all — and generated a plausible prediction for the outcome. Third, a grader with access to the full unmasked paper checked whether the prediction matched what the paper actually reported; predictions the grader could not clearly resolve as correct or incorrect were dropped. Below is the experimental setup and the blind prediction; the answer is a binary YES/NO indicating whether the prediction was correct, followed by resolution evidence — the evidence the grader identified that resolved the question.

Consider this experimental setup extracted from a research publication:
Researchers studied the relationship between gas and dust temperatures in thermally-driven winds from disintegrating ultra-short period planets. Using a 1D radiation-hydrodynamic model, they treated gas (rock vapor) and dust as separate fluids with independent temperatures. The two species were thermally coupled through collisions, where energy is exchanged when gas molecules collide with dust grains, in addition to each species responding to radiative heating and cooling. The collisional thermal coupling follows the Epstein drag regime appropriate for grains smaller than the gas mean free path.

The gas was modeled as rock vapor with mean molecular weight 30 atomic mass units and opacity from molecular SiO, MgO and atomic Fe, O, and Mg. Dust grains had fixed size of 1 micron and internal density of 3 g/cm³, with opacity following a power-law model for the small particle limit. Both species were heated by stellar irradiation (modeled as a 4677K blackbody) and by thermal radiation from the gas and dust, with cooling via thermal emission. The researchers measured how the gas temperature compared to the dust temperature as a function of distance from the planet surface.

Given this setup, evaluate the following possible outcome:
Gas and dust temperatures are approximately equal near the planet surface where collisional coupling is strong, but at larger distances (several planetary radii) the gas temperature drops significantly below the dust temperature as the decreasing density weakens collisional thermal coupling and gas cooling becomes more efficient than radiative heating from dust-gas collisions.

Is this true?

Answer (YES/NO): NO